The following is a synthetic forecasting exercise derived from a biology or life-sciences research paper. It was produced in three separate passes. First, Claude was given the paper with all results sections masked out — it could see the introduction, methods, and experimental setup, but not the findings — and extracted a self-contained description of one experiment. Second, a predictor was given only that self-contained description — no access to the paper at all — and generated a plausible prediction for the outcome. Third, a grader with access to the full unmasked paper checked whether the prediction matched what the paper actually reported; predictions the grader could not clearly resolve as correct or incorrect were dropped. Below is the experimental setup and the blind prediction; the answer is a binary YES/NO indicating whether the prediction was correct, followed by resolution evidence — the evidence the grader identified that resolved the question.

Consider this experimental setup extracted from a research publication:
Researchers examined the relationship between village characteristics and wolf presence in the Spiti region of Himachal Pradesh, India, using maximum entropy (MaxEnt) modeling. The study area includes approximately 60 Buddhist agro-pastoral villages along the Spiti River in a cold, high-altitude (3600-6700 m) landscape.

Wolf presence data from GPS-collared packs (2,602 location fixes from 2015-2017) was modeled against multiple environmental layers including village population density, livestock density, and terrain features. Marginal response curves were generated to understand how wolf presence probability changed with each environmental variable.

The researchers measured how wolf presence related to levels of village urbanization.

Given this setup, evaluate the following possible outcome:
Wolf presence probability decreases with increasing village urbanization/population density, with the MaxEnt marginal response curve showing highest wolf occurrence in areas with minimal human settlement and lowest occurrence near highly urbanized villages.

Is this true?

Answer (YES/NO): NO